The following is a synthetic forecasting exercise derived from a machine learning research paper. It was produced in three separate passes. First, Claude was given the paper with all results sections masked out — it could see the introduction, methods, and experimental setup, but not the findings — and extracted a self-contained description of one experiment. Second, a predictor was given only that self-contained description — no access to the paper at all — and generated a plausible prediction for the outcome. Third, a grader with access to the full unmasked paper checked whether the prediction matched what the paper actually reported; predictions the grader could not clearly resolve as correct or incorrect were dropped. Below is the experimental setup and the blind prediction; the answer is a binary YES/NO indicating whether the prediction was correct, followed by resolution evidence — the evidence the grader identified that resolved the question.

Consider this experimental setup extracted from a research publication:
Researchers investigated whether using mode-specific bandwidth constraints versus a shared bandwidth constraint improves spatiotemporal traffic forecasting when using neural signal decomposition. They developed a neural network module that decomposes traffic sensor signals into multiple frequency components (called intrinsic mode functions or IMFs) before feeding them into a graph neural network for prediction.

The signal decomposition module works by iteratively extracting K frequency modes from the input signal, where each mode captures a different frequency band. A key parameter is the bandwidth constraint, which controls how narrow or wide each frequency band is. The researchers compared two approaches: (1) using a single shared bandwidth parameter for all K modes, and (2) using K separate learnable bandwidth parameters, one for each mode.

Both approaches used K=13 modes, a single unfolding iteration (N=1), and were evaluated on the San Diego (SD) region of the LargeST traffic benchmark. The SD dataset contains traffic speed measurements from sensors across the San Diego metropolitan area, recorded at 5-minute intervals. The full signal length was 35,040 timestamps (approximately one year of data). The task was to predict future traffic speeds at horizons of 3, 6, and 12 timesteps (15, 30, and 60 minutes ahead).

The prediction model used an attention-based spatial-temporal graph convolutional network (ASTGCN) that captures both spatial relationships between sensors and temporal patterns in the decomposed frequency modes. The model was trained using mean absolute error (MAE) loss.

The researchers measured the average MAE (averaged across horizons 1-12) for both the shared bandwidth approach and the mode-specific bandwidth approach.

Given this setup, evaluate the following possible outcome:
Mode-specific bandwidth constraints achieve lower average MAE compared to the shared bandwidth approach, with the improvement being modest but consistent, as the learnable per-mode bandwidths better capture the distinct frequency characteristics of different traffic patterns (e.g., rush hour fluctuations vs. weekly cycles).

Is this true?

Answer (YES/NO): NO